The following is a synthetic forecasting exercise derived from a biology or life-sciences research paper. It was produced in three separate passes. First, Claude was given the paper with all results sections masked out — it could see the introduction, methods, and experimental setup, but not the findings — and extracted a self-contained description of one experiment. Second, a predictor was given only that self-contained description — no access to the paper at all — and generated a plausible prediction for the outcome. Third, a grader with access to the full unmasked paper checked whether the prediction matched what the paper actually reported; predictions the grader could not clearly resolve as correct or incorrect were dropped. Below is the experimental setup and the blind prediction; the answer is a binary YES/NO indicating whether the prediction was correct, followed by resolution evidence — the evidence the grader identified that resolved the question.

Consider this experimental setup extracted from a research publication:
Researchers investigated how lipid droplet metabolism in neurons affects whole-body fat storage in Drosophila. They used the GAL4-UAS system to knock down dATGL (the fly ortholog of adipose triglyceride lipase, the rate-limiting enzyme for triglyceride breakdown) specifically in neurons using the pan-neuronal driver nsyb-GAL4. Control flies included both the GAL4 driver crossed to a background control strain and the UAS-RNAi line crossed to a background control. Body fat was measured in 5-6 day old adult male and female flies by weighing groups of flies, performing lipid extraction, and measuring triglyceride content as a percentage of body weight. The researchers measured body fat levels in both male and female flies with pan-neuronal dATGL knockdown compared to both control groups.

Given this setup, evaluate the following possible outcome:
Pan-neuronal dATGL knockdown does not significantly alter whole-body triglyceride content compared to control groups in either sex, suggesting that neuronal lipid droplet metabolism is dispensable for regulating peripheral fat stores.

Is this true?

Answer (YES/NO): YES